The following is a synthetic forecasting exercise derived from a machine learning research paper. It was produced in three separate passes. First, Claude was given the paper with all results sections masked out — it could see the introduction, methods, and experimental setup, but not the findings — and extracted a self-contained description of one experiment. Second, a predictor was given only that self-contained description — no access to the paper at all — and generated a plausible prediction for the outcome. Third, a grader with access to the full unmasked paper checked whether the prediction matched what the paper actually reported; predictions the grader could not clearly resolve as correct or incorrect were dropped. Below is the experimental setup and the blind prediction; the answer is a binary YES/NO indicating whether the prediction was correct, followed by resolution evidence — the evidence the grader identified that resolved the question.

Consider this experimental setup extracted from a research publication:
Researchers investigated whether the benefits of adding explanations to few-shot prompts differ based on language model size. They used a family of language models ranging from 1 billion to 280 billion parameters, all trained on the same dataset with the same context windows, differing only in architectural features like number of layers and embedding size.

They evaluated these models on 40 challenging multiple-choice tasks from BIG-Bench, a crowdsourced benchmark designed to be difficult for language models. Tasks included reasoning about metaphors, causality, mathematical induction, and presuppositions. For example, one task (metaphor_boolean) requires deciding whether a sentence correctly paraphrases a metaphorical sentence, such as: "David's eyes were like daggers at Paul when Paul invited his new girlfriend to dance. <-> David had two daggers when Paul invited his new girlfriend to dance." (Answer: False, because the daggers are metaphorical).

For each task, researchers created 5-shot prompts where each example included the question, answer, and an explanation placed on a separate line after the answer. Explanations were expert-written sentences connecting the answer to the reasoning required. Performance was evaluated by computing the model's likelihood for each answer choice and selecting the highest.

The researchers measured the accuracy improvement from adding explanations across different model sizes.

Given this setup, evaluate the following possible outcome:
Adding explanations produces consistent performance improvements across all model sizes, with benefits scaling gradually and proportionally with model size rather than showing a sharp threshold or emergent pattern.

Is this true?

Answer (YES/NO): NO